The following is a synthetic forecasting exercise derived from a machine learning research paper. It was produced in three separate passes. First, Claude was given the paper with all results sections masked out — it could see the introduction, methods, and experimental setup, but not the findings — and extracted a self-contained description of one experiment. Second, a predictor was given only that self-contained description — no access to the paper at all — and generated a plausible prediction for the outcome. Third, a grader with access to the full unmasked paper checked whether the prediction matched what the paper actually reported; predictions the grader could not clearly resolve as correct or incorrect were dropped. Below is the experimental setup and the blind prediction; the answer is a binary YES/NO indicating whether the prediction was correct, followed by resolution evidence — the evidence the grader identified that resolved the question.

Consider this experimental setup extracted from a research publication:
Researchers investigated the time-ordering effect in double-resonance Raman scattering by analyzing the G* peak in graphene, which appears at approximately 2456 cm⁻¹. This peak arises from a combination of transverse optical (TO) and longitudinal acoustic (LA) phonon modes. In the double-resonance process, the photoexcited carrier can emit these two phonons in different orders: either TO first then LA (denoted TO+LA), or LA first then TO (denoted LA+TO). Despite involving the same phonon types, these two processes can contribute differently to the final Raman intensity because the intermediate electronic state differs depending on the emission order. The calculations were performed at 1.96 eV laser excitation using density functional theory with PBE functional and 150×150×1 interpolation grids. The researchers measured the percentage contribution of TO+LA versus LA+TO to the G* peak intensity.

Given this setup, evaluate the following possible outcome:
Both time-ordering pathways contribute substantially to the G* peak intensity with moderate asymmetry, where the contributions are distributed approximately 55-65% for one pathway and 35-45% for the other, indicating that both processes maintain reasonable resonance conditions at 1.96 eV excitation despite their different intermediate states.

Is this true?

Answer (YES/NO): NO